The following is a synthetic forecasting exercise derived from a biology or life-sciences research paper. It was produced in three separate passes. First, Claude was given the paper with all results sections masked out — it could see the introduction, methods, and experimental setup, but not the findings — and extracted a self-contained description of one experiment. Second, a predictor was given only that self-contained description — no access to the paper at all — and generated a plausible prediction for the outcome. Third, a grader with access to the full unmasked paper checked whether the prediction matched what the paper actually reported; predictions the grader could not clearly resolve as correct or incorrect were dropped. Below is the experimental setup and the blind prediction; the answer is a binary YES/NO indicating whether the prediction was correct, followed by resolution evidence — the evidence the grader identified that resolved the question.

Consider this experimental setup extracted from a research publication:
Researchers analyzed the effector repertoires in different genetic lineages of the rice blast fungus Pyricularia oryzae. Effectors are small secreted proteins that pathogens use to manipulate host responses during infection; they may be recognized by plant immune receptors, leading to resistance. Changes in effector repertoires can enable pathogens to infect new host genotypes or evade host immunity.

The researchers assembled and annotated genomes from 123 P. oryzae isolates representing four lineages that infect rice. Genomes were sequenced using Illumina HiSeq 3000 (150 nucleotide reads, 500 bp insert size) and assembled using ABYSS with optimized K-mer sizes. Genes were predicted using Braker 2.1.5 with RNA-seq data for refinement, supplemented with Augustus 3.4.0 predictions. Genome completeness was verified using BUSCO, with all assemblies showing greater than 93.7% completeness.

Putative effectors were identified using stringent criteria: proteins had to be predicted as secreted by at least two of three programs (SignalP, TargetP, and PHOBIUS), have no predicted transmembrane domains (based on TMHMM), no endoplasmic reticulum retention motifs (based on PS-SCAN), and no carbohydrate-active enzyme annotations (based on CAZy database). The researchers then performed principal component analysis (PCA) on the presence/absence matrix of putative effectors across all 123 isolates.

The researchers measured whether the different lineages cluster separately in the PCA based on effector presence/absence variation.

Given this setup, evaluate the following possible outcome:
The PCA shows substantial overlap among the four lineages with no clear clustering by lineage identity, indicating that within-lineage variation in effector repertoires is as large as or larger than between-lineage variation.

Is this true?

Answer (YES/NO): NO